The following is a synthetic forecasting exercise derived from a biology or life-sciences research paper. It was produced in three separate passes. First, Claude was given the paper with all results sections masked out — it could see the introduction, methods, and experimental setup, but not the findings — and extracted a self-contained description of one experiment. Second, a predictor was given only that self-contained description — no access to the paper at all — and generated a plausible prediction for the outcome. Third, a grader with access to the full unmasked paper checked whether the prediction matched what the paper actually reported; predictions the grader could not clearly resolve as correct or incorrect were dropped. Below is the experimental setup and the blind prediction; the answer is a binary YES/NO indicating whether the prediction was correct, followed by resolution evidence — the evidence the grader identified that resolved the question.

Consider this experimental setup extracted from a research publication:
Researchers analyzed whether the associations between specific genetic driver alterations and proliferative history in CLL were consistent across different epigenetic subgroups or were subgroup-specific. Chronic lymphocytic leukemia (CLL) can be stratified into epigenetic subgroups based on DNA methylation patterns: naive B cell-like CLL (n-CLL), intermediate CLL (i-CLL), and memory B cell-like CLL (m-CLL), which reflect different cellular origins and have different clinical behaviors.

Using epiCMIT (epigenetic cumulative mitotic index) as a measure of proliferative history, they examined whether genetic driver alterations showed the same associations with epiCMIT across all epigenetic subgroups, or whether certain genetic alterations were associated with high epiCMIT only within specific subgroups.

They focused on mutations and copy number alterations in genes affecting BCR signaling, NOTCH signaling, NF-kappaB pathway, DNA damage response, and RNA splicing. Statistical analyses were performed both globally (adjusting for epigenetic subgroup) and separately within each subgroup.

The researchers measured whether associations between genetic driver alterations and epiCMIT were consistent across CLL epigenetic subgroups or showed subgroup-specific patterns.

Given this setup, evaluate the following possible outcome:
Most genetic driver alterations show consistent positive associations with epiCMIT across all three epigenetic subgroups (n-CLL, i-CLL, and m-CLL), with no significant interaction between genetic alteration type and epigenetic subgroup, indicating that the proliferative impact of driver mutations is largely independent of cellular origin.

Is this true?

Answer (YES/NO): NO